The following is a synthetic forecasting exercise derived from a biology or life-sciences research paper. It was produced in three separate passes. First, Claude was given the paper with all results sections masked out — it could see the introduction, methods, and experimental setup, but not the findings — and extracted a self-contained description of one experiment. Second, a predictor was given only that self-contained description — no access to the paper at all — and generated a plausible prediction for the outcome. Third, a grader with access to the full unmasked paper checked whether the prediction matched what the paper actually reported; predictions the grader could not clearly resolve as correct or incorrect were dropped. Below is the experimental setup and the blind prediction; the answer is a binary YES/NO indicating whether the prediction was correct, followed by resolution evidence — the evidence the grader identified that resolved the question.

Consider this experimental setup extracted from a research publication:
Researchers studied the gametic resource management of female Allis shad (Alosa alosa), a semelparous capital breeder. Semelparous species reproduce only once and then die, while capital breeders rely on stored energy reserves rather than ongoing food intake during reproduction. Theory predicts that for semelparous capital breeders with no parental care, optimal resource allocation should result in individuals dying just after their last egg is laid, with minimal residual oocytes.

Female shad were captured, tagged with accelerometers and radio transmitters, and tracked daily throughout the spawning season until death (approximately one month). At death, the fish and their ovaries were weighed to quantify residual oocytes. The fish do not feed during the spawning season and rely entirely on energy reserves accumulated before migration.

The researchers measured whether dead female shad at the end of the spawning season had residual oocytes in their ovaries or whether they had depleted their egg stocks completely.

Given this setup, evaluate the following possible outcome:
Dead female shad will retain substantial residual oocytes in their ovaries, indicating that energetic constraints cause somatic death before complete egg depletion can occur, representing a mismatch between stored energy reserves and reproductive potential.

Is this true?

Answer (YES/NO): YES